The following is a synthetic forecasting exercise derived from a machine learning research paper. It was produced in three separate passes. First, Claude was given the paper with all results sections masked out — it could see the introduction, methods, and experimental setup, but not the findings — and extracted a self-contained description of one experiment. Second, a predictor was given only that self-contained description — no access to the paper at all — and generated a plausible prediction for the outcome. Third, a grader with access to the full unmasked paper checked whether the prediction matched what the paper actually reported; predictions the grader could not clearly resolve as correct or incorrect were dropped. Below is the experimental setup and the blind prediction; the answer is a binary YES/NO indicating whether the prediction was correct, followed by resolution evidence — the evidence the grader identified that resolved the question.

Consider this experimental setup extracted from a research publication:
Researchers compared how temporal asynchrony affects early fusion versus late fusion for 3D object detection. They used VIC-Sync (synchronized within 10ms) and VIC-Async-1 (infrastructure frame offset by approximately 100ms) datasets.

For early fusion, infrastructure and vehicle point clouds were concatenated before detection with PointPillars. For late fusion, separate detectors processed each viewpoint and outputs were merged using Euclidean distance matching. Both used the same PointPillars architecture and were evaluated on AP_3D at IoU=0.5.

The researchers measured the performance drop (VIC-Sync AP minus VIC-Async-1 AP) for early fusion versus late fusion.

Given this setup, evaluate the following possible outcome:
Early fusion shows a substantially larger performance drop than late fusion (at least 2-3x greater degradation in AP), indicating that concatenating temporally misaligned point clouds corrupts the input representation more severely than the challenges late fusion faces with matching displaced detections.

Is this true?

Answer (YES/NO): NO